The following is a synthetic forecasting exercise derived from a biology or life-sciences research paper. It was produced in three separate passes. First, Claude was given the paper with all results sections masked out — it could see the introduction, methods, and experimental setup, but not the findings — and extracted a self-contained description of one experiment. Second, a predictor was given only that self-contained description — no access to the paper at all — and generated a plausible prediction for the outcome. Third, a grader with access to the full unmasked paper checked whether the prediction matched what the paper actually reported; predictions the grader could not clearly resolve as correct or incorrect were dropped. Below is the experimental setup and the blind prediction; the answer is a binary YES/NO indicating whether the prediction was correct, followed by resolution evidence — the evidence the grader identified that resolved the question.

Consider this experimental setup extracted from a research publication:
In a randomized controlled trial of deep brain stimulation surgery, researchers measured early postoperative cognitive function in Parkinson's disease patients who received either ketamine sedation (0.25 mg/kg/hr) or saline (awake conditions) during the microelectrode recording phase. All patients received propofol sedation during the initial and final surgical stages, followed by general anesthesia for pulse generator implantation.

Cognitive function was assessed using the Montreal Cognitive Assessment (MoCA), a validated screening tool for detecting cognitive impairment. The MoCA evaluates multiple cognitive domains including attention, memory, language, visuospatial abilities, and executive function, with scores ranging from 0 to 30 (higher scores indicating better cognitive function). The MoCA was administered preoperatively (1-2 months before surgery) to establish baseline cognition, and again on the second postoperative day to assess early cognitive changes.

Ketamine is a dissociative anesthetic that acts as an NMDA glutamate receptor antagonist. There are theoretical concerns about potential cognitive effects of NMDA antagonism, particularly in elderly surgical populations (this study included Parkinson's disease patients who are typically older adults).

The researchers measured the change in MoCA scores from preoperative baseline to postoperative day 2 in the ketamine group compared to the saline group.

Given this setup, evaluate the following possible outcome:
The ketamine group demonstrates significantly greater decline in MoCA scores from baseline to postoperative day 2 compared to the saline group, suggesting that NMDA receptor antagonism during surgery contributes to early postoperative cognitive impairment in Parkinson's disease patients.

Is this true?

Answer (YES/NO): NO